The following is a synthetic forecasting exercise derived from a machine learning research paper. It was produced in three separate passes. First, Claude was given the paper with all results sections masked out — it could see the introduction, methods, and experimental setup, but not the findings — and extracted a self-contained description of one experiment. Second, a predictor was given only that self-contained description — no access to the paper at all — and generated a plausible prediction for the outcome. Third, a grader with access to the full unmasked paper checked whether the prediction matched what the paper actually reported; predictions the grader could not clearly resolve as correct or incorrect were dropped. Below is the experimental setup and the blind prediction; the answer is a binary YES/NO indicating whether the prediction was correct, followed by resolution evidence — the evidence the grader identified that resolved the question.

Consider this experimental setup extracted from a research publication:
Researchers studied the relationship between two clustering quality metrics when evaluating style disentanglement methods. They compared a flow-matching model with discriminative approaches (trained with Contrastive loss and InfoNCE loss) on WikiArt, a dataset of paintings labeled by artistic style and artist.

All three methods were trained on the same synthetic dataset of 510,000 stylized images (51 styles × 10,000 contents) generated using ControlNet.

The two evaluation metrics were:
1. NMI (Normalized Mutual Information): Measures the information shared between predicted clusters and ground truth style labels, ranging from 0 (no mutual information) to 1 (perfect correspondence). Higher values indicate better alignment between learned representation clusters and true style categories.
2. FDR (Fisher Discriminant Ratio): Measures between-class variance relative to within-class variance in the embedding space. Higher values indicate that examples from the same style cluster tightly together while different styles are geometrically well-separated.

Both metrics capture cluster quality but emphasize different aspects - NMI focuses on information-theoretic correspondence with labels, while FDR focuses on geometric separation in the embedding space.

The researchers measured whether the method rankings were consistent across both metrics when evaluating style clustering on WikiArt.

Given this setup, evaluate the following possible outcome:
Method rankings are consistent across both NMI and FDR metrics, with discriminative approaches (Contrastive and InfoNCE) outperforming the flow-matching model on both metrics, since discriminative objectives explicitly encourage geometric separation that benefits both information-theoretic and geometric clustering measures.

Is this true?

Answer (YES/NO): NO